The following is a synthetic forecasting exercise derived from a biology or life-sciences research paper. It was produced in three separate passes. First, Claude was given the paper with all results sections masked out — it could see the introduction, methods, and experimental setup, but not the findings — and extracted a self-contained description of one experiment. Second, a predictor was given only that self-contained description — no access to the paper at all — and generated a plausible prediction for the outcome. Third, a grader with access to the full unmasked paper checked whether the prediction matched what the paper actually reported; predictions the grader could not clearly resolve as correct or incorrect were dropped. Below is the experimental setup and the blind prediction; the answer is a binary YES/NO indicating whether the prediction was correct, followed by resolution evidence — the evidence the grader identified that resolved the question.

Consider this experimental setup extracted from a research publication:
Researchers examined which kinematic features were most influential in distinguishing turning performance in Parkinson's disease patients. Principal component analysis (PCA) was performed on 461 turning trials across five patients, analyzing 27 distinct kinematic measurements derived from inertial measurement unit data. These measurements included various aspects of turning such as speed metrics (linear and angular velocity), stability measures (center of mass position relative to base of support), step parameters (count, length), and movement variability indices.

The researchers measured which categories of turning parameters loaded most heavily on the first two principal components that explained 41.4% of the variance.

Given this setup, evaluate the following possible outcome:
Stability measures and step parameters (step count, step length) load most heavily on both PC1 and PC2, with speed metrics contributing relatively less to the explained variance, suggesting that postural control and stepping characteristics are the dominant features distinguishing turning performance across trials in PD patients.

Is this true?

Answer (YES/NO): NO